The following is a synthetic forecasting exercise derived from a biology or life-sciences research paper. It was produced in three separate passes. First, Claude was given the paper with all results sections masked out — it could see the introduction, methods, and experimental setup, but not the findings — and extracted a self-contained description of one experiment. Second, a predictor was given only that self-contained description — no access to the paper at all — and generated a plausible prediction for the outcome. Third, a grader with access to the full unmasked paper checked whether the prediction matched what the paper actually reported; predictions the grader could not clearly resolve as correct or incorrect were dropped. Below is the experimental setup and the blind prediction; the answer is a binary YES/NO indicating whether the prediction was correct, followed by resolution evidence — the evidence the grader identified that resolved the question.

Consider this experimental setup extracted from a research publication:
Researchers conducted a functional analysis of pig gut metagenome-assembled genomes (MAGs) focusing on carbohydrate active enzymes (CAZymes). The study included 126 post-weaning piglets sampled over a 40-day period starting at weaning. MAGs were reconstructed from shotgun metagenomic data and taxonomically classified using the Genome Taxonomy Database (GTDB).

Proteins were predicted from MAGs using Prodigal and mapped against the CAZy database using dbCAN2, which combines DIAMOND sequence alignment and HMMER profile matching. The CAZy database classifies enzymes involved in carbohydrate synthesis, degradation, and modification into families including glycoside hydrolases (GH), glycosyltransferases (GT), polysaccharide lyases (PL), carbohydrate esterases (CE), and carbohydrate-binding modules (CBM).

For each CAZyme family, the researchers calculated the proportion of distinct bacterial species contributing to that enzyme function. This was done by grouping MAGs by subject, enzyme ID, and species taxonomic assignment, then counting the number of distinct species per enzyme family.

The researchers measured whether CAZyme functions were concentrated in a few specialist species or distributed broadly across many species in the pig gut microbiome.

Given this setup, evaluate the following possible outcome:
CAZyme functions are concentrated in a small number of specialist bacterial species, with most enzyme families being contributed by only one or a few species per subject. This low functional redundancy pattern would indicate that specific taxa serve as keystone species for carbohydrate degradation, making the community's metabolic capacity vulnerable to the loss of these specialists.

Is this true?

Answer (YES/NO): NO